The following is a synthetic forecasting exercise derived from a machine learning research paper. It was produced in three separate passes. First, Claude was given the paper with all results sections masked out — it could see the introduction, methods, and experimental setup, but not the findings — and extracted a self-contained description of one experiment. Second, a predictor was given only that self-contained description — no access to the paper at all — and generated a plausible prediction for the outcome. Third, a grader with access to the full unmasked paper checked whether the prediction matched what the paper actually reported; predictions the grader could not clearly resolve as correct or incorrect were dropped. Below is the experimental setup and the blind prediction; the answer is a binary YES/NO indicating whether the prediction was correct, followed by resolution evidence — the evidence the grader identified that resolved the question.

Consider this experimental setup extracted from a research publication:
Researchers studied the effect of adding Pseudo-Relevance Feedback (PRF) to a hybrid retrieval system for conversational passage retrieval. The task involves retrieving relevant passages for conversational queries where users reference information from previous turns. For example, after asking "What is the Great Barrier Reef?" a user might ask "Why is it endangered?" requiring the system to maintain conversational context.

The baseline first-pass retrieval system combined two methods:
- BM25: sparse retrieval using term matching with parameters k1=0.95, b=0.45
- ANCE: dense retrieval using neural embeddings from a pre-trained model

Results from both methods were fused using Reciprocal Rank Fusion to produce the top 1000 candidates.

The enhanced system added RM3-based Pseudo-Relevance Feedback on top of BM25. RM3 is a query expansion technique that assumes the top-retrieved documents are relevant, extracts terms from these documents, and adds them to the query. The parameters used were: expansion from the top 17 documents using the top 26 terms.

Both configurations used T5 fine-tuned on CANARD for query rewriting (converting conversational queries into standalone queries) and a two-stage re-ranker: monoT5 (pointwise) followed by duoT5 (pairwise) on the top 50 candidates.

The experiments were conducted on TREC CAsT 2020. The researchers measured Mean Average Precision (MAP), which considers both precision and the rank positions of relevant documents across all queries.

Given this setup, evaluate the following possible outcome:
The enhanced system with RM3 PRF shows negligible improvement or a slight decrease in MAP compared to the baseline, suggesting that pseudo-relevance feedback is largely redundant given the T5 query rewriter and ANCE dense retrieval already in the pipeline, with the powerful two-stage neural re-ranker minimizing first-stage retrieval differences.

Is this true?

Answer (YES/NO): YES